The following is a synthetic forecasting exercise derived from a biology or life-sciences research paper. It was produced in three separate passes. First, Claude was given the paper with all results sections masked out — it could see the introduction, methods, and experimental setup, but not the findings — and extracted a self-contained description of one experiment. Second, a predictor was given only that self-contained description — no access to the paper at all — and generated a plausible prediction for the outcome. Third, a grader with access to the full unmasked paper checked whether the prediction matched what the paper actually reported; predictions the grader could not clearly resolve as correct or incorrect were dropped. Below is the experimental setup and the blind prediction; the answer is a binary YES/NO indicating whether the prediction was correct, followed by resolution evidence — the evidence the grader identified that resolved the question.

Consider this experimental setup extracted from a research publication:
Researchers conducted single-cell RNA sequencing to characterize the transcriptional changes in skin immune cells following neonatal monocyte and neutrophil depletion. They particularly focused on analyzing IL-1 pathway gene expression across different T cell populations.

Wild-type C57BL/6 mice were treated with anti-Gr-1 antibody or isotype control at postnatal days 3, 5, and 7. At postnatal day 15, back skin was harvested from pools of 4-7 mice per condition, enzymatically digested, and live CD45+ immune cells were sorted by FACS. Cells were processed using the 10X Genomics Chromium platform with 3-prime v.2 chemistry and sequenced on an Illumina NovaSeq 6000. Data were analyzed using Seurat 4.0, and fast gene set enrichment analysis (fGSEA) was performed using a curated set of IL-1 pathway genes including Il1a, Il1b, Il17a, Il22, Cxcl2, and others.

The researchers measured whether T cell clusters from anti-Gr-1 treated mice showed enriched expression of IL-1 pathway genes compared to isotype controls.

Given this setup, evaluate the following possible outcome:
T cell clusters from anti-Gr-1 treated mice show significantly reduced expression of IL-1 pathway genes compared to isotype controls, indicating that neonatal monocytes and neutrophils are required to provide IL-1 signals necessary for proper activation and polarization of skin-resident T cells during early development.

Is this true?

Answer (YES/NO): NO